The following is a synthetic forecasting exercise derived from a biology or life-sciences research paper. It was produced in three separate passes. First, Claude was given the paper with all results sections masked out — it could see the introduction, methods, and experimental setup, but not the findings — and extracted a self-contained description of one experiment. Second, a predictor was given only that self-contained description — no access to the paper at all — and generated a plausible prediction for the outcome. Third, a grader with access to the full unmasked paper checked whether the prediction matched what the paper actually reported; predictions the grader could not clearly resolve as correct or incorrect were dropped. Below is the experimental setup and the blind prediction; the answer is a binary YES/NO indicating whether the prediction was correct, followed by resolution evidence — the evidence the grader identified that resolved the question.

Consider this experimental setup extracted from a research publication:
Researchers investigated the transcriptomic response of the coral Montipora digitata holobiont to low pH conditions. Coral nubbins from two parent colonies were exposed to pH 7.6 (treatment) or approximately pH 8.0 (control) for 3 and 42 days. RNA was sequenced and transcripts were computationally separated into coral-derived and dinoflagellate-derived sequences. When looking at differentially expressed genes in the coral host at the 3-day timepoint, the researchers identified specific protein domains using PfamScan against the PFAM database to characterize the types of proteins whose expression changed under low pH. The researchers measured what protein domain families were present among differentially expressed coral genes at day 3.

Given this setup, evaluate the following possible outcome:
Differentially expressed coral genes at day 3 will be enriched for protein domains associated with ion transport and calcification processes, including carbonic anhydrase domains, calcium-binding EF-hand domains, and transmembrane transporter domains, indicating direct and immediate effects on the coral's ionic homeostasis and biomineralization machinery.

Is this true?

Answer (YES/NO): NO